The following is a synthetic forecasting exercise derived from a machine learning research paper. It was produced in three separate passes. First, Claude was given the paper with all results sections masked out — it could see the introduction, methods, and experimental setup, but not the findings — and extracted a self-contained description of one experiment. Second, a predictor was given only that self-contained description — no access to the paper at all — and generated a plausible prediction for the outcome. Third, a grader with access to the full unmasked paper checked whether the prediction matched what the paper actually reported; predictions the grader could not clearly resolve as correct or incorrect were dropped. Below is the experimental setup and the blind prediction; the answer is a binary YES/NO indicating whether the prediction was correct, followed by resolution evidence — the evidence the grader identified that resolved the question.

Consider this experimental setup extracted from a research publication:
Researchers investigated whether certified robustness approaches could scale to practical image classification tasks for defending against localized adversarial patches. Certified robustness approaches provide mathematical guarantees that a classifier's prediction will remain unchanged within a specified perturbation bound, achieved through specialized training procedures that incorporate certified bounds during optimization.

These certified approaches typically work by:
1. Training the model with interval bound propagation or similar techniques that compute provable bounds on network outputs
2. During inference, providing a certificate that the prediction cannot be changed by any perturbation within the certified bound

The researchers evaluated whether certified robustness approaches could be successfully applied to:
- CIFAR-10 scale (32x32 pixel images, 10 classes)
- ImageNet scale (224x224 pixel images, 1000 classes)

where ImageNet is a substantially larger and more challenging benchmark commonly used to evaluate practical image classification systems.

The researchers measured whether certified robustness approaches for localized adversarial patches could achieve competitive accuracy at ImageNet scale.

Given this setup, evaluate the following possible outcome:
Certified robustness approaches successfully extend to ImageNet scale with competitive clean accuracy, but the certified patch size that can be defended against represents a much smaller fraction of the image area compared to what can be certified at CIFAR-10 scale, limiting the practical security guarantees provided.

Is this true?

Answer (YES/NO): NO